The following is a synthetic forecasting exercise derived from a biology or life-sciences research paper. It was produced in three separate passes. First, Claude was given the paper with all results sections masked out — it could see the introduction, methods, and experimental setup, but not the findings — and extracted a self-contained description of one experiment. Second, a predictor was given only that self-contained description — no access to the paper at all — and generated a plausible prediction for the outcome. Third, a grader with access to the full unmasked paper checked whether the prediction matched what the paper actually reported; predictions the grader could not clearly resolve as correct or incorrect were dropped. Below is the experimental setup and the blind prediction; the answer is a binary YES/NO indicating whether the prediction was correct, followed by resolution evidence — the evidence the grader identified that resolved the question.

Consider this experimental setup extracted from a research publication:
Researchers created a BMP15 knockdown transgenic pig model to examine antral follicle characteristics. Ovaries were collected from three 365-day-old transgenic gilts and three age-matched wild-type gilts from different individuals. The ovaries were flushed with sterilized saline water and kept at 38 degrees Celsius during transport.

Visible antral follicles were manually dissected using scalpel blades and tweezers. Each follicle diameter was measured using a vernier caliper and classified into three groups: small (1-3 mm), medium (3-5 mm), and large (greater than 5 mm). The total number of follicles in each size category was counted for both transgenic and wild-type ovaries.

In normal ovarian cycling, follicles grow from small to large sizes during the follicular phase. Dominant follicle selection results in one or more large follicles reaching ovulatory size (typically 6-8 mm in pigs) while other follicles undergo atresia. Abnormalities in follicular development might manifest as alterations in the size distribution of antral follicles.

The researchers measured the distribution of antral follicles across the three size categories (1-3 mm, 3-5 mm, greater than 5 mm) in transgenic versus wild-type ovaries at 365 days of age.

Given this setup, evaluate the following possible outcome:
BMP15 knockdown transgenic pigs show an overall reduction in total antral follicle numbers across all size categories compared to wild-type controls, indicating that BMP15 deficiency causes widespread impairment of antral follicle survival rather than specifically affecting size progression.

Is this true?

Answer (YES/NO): NO